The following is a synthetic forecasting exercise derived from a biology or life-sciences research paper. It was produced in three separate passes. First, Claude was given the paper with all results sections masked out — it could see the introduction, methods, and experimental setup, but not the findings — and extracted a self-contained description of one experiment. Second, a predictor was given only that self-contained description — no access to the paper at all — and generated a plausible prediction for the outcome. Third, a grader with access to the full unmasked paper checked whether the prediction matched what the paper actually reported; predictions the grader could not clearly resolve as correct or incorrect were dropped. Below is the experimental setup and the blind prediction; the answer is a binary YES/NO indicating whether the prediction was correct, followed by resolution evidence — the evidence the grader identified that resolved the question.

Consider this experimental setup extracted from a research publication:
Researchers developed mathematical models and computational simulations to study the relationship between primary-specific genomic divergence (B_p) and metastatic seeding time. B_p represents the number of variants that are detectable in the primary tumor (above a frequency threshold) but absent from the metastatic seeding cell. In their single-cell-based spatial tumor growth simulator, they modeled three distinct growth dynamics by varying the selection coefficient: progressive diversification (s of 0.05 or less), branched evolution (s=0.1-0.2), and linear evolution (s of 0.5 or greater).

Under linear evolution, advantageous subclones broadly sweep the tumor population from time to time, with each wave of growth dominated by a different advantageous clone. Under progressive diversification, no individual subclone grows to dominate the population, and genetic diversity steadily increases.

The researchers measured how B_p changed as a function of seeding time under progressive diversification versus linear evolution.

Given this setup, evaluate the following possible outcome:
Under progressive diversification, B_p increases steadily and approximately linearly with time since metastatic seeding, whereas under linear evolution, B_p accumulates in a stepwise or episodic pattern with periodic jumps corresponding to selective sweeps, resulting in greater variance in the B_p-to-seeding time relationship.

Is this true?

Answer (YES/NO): NO